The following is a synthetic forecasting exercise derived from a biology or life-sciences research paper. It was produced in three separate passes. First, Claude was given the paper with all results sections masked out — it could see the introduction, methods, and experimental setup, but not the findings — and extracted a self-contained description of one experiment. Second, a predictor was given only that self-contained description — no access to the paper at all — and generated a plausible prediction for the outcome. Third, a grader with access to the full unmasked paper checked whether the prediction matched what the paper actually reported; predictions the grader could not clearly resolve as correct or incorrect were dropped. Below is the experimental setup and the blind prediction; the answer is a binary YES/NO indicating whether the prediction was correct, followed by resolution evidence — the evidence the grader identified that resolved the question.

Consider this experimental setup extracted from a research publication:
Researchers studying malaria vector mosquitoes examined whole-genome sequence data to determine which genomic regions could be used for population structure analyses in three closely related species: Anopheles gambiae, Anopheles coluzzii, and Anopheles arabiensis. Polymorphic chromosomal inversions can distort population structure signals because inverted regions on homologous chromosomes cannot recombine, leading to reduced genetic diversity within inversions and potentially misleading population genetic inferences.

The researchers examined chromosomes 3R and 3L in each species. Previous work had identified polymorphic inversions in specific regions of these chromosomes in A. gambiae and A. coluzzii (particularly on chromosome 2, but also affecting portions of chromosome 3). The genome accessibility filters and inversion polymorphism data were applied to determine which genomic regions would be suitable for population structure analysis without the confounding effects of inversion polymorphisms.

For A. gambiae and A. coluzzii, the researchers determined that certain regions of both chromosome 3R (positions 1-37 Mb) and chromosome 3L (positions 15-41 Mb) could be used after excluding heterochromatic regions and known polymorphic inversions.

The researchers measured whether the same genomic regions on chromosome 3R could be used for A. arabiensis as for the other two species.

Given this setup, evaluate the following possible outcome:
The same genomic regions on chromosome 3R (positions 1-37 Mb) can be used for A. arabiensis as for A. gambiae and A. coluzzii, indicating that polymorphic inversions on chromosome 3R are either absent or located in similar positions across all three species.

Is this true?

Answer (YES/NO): NO